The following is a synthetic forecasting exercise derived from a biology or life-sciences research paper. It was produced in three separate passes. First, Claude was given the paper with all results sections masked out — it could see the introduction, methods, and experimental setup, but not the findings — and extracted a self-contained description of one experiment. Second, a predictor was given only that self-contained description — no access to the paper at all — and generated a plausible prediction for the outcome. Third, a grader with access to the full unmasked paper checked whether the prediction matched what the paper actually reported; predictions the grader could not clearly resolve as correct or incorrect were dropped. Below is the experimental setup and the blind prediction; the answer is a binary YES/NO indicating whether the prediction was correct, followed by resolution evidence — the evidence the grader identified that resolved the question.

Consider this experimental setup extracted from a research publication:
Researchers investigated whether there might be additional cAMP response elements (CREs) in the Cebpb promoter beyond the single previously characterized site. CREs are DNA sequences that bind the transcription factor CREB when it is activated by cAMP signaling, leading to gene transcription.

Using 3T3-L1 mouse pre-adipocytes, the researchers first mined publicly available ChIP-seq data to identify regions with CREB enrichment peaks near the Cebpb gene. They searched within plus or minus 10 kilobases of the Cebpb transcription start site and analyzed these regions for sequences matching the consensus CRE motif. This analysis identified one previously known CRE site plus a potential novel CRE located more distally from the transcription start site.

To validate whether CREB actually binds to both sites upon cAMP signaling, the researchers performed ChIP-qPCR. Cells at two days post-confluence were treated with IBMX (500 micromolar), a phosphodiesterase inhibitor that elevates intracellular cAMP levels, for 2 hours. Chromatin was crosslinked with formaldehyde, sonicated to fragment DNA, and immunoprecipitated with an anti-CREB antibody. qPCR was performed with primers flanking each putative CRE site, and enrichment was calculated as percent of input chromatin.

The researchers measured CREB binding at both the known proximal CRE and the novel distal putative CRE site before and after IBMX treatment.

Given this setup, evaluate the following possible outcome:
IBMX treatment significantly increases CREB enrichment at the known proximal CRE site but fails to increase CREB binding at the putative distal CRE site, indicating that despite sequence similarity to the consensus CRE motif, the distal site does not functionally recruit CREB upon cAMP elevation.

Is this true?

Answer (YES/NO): NO